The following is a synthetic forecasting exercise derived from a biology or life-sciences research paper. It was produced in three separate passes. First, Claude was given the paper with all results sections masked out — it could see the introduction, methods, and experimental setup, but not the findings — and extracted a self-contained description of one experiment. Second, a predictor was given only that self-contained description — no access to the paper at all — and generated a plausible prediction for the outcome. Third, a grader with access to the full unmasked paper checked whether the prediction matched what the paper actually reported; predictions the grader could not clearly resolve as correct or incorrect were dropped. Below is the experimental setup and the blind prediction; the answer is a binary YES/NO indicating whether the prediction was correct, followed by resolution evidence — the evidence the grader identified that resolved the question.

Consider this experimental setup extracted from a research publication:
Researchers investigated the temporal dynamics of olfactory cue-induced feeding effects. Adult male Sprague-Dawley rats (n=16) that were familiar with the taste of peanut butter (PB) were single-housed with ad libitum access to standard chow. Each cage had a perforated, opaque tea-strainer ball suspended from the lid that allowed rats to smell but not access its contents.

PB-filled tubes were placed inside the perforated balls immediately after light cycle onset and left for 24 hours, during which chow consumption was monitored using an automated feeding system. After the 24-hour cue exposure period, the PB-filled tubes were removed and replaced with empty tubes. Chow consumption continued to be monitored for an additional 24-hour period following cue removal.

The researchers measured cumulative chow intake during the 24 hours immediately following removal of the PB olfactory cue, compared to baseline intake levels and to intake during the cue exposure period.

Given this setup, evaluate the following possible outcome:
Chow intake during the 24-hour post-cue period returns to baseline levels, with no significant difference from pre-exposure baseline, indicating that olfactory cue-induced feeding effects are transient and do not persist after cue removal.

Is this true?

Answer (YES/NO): YES